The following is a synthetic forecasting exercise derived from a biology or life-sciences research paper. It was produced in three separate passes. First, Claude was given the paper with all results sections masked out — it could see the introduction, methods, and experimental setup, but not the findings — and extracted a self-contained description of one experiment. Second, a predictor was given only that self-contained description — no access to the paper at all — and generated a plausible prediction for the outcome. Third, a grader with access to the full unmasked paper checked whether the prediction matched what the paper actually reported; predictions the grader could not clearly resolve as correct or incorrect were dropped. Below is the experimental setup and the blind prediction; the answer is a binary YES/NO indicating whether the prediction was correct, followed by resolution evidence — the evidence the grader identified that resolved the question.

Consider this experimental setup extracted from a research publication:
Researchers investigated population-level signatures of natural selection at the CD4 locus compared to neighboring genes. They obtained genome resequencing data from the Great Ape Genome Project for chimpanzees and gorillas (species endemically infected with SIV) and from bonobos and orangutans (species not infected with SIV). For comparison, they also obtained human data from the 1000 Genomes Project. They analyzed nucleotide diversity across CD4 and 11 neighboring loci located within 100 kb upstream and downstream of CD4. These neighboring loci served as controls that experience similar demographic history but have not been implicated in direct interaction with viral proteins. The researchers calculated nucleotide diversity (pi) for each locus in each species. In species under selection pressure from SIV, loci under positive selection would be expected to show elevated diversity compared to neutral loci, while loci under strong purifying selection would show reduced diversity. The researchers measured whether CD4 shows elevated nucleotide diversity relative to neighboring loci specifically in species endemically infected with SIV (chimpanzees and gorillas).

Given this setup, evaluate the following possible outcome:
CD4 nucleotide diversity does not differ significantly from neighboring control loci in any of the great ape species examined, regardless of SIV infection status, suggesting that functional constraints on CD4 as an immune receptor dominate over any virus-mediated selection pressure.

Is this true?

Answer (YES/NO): NO